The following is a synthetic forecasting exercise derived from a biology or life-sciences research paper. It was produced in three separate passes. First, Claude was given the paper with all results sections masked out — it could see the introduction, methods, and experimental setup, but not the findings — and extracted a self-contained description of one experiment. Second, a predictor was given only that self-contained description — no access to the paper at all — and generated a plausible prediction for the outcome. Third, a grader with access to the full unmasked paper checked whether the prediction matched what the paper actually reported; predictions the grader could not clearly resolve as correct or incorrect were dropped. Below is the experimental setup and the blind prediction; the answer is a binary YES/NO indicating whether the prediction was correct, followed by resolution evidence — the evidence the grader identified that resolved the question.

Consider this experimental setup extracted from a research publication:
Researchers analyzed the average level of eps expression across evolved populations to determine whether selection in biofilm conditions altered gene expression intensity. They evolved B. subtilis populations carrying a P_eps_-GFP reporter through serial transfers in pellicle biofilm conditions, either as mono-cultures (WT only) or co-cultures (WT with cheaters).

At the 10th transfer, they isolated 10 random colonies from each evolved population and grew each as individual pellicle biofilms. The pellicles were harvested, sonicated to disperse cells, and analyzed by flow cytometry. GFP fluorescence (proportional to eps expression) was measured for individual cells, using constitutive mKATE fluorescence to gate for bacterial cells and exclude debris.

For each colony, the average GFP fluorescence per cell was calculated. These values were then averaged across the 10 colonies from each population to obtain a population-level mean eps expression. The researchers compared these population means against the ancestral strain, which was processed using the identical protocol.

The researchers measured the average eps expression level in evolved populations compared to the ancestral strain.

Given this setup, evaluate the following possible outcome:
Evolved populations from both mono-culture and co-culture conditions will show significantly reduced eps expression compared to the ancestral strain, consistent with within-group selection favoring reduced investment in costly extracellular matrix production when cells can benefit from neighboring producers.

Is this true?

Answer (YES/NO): NO